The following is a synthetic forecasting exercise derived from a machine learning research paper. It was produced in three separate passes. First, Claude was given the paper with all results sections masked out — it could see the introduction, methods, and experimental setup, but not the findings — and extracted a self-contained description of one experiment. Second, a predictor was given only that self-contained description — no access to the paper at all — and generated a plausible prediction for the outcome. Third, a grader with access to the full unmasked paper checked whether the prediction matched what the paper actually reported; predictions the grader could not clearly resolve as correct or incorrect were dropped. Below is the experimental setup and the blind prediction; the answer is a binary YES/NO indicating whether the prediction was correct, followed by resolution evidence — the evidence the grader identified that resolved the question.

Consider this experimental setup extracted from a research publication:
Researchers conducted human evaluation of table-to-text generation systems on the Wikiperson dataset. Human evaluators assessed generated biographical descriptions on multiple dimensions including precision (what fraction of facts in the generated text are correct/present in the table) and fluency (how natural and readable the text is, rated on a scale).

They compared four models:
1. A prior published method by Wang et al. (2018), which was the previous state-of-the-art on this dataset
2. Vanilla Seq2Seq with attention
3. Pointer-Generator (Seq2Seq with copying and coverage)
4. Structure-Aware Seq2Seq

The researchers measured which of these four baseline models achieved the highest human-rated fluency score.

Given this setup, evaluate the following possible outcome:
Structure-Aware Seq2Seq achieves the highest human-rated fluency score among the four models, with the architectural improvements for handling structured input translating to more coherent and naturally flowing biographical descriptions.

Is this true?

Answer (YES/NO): NO